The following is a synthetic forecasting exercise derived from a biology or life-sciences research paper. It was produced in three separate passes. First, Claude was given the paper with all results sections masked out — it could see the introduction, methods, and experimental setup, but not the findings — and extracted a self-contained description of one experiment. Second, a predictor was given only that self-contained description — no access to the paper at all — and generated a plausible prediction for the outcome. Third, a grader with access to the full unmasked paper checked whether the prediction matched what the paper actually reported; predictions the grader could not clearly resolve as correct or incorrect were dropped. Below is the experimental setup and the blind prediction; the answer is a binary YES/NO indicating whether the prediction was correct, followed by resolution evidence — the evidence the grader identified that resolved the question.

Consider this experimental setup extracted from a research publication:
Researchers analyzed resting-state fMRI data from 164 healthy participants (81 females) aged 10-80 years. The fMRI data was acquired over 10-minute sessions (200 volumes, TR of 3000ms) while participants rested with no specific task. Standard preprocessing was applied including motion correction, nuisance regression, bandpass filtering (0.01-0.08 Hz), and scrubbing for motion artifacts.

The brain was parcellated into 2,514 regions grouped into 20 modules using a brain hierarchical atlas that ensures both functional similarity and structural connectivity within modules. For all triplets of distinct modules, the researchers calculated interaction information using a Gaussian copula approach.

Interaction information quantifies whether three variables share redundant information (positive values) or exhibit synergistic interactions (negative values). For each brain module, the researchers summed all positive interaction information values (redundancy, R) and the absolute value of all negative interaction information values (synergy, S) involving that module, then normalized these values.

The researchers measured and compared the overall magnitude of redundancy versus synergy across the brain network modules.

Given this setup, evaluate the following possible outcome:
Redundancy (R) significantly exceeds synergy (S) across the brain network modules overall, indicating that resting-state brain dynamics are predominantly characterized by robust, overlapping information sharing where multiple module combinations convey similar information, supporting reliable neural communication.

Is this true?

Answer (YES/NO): NO